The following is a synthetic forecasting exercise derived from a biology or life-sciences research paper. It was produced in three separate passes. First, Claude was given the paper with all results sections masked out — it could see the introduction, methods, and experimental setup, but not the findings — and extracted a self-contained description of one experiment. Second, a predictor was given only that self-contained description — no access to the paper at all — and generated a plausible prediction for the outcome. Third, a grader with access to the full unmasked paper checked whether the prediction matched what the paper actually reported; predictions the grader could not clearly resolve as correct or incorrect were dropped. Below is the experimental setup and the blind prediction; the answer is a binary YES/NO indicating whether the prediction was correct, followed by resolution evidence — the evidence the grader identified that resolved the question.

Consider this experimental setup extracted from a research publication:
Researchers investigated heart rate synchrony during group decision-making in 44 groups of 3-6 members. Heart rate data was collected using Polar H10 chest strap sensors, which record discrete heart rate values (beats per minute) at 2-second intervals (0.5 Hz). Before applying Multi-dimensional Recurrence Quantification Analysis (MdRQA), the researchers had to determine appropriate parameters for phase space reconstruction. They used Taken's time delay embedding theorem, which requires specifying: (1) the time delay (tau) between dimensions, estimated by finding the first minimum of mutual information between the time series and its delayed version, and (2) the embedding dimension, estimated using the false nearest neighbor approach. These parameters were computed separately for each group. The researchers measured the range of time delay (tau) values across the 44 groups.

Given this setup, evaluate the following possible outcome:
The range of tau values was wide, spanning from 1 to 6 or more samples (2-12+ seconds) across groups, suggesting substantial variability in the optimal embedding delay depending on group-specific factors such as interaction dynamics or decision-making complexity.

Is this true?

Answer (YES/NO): NO